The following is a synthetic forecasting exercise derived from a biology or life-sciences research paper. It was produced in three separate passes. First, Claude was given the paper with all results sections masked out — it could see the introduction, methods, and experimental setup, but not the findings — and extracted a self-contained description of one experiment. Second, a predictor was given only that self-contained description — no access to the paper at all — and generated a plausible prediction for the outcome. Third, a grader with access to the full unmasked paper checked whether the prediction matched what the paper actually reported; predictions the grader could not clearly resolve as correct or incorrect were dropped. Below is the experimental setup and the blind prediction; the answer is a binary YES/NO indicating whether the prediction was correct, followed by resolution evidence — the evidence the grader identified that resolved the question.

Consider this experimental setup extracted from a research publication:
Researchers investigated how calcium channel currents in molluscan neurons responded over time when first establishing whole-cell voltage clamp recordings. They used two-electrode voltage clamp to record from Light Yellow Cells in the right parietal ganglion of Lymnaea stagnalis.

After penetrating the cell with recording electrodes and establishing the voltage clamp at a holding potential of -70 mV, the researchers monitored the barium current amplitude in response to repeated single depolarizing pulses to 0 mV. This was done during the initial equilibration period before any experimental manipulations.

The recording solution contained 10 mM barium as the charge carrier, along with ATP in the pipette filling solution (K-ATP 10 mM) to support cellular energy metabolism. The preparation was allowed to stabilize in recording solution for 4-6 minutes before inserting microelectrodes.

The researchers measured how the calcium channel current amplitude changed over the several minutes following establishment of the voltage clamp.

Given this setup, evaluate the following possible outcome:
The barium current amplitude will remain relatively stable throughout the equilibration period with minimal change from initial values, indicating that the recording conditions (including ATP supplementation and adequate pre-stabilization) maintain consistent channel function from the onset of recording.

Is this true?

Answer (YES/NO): NO